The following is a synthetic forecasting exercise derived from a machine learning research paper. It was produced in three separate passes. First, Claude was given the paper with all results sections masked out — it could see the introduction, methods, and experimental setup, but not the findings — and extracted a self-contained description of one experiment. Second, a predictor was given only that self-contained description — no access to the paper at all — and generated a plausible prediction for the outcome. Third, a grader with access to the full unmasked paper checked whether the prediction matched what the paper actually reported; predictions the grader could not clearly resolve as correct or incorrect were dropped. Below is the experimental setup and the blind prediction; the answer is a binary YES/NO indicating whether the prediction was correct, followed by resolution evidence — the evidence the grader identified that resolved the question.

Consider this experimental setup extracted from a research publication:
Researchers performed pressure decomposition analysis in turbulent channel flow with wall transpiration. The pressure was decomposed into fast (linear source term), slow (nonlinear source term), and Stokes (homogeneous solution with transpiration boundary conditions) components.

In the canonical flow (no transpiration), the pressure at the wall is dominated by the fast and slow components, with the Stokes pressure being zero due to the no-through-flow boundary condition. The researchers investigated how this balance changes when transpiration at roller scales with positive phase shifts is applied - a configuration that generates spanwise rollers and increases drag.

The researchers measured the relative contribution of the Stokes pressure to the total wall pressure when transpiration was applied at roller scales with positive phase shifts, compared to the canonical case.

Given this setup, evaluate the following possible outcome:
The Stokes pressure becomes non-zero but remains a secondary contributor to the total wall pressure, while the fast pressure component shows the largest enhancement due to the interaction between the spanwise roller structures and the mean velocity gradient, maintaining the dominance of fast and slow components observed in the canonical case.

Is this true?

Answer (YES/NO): NO